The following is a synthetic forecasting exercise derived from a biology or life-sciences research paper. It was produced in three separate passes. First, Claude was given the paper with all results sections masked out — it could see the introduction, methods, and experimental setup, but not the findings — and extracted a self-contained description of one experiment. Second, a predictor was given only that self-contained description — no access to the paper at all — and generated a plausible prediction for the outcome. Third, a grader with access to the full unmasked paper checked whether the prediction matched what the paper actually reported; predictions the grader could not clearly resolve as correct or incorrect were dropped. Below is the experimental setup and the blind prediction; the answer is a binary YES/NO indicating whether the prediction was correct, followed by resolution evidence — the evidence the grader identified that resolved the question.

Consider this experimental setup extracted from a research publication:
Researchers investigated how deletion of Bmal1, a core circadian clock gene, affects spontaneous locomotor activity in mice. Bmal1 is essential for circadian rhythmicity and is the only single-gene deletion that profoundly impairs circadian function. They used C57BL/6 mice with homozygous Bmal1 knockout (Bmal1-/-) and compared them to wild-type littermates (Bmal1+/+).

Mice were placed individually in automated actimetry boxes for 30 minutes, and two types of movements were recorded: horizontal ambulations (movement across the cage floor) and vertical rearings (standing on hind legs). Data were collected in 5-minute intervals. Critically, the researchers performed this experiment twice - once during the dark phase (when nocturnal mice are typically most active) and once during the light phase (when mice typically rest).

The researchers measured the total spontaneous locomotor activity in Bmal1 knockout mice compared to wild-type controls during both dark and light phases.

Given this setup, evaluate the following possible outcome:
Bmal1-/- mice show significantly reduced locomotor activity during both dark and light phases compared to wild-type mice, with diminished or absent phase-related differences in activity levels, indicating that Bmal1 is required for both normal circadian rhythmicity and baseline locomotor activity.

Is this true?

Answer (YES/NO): NO